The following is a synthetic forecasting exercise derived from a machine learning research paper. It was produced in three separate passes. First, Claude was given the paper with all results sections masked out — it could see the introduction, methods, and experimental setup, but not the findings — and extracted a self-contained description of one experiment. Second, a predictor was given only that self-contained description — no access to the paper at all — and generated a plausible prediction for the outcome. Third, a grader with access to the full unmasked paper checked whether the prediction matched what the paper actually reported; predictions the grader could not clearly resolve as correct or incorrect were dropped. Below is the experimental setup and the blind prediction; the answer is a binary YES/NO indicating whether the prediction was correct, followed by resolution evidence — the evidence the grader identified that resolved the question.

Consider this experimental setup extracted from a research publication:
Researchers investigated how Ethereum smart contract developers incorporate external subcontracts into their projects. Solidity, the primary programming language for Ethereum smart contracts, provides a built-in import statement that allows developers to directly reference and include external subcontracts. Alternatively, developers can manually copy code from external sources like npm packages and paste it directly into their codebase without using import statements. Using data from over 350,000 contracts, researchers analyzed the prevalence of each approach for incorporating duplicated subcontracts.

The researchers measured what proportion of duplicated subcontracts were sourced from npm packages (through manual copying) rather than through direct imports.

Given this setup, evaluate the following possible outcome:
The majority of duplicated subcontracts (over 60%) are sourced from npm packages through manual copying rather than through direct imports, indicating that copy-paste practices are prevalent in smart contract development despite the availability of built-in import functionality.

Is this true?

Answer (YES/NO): NO